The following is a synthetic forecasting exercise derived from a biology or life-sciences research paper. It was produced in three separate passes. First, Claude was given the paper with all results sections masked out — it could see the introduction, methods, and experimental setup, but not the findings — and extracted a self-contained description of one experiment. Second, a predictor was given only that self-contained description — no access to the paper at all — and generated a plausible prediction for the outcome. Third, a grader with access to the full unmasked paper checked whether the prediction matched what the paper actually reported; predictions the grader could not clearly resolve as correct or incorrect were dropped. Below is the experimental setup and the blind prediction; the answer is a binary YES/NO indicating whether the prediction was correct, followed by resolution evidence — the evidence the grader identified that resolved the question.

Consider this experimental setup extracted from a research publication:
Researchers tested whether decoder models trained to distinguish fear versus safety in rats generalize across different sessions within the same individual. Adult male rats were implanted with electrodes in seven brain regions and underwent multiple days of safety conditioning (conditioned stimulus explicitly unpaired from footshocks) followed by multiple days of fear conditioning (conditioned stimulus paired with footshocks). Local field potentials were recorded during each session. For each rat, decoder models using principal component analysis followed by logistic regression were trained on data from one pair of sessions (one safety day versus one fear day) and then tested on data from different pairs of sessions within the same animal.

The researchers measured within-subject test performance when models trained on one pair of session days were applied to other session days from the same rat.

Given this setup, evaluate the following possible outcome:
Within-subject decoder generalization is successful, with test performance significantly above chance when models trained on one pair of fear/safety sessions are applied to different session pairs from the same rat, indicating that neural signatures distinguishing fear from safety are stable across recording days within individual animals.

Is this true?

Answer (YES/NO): YES